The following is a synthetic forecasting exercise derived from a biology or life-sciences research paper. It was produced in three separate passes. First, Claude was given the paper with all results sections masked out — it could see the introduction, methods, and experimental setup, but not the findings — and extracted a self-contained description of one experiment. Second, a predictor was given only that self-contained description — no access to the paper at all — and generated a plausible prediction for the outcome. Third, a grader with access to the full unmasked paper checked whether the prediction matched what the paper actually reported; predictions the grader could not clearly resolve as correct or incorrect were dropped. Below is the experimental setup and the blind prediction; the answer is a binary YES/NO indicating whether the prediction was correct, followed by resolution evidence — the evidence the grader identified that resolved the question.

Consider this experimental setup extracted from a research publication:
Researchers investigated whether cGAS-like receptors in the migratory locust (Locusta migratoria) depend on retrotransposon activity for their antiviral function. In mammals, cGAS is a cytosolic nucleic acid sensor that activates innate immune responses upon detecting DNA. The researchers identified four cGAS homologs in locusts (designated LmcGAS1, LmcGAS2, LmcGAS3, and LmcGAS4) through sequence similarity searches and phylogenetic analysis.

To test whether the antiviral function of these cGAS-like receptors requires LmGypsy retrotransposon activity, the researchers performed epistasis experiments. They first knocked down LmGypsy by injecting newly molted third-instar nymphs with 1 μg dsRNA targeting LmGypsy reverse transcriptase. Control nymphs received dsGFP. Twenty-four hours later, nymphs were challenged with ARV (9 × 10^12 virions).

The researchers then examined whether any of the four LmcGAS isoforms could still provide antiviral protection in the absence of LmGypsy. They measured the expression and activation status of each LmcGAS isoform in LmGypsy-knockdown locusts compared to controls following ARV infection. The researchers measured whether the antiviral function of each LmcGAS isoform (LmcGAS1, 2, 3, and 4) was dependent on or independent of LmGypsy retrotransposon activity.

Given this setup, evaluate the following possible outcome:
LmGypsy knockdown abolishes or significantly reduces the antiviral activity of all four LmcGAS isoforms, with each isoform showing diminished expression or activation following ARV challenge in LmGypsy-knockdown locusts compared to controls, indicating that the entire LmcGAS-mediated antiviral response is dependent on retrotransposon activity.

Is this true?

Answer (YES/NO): NO